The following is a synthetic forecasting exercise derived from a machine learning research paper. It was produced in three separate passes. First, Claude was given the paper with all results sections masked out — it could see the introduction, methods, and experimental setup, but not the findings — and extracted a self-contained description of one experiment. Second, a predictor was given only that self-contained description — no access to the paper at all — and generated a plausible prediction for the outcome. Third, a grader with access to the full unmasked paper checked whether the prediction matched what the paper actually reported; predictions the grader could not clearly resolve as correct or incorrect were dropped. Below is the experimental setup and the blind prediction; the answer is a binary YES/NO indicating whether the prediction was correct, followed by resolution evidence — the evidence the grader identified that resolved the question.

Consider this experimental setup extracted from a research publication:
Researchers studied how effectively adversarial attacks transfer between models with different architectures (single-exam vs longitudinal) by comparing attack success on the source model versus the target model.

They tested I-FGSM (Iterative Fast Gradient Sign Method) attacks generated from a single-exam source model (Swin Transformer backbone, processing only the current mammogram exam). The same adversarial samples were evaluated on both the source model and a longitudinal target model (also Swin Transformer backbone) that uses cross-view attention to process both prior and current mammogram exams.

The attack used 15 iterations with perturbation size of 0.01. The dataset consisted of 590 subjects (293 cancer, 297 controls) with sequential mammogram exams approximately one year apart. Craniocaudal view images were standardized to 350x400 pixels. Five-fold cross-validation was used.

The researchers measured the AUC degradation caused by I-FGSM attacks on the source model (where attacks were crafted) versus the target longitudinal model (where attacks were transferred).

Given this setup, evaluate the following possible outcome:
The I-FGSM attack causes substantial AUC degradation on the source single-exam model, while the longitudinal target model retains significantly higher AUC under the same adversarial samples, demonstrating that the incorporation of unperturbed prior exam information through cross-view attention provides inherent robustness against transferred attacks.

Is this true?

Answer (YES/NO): YES